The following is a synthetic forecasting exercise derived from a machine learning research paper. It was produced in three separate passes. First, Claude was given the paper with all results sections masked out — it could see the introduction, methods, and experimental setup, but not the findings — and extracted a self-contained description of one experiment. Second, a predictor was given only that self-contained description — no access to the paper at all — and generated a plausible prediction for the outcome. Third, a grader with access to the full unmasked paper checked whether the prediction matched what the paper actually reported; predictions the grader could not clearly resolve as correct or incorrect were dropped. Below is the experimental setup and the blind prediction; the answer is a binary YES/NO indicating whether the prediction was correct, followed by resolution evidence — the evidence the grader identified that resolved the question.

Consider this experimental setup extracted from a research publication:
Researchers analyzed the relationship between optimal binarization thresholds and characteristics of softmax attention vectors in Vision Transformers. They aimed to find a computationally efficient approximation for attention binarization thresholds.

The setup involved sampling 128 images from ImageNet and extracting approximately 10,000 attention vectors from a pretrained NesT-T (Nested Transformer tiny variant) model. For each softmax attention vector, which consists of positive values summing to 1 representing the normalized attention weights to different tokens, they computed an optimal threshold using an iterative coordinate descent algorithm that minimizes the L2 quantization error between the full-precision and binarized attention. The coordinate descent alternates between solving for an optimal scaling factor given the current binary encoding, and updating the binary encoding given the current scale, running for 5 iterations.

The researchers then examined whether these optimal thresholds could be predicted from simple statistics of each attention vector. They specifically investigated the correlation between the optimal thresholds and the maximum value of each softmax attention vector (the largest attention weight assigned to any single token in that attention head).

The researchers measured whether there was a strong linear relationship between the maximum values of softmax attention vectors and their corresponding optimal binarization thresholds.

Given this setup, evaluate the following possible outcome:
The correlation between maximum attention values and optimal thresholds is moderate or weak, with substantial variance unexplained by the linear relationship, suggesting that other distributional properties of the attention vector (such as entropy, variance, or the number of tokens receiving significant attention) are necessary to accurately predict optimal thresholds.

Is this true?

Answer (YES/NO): NO